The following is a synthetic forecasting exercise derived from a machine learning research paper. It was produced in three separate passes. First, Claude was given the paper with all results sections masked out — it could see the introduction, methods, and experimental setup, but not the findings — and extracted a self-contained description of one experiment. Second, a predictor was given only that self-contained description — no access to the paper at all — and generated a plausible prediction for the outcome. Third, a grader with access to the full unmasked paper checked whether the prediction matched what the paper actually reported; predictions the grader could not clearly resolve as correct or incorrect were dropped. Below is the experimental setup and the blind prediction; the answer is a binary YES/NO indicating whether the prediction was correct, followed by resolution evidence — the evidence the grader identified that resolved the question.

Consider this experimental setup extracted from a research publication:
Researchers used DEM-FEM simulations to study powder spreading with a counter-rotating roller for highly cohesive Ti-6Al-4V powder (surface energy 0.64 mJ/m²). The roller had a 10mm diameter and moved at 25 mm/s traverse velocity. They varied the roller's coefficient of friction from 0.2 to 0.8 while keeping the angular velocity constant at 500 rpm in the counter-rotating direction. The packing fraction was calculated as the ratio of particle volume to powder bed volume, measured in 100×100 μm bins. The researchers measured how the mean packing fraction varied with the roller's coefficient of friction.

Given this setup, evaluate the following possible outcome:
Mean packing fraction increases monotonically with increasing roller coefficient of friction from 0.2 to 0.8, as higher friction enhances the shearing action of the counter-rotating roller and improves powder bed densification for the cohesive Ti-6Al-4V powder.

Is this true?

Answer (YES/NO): NO